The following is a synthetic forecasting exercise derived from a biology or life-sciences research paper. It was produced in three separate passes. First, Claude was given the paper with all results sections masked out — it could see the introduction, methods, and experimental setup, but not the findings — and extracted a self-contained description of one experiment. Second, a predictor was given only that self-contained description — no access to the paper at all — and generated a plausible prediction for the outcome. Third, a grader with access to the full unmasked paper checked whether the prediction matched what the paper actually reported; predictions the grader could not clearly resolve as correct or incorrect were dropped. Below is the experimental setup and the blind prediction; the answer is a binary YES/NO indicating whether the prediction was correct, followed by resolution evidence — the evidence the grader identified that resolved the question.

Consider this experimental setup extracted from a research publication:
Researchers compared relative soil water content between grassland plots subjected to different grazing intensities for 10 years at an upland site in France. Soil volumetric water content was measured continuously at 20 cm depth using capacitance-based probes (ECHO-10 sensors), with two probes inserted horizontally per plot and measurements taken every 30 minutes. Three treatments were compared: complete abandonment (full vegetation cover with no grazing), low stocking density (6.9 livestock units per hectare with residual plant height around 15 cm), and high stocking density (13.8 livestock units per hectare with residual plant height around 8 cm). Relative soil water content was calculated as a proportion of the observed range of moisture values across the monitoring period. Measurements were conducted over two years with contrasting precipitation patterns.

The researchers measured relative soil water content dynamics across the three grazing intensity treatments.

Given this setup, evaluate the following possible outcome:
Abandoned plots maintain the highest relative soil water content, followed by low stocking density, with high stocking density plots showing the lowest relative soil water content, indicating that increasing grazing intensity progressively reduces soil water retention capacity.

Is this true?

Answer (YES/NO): NO